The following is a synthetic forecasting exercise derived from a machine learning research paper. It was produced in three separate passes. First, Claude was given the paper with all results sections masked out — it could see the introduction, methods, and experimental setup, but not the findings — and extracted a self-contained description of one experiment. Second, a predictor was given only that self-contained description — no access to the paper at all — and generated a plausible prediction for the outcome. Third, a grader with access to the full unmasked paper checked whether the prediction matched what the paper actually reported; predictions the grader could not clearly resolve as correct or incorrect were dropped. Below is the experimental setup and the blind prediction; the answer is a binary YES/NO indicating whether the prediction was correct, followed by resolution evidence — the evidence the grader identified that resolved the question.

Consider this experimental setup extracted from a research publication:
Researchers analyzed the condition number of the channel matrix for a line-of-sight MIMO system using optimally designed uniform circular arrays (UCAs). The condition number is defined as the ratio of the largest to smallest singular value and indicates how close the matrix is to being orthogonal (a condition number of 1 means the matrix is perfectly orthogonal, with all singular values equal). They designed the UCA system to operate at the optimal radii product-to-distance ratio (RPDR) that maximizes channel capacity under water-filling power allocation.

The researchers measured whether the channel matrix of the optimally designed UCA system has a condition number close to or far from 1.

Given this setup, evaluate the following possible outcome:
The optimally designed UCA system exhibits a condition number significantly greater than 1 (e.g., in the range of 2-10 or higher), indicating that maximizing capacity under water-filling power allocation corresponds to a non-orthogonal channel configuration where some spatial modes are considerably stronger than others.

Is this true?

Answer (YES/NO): NO